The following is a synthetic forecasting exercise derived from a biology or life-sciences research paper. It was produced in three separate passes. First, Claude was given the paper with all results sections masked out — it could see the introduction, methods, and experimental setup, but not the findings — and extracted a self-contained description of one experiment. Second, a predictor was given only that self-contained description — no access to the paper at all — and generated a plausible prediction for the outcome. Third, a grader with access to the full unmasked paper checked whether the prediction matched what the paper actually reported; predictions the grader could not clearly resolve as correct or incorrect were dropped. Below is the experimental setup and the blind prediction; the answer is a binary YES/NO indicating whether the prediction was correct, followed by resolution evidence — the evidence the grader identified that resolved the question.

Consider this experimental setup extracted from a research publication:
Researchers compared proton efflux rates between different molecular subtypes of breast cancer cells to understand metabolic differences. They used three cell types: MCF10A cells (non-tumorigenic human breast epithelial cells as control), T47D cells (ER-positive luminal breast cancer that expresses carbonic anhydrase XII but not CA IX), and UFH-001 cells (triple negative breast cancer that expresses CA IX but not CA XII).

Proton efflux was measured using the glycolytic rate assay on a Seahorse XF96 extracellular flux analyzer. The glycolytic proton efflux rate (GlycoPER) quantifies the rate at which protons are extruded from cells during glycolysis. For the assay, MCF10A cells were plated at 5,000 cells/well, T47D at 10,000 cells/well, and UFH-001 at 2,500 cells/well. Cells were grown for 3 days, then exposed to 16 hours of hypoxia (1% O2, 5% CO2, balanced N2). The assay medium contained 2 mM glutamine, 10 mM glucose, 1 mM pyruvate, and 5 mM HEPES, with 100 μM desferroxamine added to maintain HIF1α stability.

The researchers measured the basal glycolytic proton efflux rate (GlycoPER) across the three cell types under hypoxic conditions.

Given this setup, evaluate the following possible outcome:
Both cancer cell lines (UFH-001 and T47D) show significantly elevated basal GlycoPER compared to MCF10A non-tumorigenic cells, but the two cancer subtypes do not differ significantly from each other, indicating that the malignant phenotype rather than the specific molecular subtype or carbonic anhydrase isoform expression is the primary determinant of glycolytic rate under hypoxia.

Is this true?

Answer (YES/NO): NO